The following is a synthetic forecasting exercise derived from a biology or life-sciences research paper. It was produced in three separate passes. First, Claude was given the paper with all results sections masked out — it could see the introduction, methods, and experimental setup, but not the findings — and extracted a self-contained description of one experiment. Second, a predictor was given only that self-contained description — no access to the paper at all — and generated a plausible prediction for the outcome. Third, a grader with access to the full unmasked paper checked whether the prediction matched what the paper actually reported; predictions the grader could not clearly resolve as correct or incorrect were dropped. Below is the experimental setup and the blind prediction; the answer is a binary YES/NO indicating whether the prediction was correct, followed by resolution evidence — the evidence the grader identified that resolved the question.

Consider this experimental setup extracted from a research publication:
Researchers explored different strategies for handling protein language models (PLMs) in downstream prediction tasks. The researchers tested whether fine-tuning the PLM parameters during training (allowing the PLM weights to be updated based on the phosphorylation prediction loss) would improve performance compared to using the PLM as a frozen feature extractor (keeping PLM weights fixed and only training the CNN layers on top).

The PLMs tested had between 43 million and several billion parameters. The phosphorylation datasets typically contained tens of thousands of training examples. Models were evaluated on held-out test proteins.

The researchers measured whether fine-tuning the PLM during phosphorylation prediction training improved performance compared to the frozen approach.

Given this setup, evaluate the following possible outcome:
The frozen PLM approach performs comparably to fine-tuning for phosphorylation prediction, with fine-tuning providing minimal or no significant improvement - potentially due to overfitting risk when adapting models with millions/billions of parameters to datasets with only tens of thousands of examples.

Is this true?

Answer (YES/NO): YES